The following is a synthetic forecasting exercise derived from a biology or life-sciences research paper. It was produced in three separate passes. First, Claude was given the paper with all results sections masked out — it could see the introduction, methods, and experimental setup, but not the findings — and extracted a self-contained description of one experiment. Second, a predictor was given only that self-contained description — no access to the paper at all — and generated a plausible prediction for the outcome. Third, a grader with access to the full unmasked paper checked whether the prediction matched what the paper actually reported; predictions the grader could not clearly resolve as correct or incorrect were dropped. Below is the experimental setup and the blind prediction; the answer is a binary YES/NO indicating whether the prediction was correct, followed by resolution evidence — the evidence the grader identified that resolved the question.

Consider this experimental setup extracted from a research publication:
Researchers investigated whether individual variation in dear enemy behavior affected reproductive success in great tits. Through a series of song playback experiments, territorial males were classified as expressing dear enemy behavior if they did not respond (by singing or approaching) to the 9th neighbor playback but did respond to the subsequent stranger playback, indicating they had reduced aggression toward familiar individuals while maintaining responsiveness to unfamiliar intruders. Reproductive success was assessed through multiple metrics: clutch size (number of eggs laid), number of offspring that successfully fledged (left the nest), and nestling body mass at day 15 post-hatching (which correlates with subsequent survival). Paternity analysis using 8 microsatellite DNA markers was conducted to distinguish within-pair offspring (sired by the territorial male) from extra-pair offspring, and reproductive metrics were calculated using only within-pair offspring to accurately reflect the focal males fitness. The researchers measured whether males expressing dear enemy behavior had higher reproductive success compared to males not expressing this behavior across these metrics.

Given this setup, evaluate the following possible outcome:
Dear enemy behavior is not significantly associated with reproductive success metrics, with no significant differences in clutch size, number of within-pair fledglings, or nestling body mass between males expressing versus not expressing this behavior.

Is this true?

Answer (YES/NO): NO